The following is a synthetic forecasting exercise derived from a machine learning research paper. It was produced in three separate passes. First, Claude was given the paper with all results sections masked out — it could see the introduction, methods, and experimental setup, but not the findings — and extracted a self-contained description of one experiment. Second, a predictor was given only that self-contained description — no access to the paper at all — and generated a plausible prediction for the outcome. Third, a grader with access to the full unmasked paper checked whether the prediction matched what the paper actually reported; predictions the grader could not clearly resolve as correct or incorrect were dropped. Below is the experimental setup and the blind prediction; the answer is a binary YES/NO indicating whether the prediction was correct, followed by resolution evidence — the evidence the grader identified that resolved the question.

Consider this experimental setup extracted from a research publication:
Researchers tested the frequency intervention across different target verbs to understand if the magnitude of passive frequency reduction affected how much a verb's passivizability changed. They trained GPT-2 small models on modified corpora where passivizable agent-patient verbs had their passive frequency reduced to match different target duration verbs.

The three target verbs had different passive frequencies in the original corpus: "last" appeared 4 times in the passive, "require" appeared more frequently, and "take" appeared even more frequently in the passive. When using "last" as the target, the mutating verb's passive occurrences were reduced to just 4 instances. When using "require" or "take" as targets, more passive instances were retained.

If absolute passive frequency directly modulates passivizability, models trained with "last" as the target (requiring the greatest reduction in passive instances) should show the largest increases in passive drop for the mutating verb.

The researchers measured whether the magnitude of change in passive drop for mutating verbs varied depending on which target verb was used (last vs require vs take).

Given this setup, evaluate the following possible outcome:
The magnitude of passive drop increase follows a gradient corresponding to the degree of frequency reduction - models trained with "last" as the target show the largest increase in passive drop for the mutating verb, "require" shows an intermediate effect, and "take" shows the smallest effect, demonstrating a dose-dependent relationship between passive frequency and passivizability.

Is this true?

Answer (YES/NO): NO